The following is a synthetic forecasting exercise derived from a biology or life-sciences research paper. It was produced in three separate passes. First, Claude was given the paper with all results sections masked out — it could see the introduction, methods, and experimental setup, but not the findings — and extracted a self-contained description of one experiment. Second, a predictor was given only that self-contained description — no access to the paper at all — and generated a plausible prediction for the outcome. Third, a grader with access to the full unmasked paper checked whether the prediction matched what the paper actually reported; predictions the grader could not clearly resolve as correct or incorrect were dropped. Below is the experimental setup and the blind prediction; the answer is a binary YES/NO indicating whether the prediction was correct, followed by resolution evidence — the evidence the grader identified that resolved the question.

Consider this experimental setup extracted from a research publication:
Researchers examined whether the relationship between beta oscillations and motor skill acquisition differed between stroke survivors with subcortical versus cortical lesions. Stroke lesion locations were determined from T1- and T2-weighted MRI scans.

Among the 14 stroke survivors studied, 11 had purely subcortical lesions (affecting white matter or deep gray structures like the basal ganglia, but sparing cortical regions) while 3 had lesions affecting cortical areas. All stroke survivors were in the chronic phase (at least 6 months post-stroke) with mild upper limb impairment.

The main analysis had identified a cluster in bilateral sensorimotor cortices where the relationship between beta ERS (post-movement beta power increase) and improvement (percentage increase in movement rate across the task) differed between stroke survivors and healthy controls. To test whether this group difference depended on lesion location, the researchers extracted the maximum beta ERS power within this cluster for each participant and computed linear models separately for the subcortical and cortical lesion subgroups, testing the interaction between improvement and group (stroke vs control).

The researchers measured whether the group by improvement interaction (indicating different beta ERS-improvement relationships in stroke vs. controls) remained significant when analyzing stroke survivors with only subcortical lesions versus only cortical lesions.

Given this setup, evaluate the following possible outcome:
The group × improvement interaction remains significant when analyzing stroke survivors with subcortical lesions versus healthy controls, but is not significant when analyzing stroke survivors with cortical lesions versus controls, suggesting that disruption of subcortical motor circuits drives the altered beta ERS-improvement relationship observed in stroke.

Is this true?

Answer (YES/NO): NO